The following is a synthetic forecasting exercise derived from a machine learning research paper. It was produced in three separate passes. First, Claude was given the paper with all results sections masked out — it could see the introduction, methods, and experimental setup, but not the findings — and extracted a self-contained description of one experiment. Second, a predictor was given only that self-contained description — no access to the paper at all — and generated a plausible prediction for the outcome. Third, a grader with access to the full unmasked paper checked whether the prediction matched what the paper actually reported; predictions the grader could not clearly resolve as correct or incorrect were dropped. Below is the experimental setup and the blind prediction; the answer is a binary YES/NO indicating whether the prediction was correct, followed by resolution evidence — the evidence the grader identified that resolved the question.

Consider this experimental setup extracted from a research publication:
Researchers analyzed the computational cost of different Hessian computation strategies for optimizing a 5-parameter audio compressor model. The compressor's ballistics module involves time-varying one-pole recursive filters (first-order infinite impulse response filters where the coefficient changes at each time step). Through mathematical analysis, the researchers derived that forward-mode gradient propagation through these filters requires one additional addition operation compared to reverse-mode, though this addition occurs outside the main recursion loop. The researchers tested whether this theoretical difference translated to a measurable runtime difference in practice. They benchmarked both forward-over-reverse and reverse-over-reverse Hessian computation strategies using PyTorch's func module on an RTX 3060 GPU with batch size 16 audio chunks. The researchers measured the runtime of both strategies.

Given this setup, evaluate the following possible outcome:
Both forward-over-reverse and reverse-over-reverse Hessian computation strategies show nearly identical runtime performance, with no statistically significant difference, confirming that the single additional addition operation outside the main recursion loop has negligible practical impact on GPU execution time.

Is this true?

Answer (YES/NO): YES